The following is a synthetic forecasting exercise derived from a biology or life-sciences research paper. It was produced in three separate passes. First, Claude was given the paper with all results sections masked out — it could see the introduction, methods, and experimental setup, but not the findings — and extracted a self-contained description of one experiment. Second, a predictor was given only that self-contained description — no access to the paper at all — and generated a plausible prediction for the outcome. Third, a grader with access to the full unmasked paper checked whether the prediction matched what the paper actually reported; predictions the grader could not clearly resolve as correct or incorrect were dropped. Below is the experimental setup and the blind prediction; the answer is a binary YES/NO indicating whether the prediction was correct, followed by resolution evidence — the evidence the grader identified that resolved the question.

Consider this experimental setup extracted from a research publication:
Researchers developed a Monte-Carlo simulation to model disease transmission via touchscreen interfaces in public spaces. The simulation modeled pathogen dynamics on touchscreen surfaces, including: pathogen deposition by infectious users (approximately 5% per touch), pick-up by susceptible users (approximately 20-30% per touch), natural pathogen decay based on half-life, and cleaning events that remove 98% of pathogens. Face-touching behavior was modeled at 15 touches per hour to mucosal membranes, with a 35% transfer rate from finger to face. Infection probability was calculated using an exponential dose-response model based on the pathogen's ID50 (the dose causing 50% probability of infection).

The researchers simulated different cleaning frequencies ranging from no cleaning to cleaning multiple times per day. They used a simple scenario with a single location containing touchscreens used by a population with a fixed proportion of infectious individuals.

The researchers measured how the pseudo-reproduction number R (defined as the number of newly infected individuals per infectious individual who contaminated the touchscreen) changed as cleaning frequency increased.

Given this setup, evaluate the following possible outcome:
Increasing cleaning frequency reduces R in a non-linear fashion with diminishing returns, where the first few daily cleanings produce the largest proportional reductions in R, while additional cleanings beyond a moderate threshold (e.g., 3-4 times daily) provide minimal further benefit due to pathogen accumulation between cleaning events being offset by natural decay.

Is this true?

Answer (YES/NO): NO